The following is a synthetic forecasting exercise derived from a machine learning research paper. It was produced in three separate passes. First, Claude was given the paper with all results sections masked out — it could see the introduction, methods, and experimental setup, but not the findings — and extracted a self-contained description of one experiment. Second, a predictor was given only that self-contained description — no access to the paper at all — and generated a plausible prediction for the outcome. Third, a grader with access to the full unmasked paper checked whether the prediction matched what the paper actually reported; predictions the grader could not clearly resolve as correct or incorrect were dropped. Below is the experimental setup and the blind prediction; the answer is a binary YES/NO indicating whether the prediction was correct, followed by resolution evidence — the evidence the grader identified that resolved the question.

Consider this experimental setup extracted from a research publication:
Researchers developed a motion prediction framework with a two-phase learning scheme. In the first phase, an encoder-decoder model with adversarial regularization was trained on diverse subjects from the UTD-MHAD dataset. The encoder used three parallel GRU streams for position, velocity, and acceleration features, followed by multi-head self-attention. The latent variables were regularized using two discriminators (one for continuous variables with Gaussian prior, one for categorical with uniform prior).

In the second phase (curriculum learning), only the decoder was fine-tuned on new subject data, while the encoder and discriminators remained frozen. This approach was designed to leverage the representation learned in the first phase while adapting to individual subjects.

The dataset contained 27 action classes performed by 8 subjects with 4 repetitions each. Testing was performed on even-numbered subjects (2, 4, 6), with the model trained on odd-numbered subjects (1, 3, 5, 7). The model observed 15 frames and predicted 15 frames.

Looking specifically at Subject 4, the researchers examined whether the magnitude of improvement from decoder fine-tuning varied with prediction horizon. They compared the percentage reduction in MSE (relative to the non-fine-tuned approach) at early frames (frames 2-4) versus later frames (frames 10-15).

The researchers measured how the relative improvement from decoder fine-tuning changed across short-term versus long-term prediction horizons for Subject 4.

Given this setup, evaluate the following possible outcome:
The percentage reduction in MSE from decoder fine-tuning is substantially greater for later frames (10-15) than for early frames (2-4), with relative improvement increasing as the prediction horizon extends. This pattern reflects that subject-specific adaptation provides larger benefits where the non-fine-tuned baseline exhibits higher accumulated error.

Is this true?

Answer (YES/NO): YES